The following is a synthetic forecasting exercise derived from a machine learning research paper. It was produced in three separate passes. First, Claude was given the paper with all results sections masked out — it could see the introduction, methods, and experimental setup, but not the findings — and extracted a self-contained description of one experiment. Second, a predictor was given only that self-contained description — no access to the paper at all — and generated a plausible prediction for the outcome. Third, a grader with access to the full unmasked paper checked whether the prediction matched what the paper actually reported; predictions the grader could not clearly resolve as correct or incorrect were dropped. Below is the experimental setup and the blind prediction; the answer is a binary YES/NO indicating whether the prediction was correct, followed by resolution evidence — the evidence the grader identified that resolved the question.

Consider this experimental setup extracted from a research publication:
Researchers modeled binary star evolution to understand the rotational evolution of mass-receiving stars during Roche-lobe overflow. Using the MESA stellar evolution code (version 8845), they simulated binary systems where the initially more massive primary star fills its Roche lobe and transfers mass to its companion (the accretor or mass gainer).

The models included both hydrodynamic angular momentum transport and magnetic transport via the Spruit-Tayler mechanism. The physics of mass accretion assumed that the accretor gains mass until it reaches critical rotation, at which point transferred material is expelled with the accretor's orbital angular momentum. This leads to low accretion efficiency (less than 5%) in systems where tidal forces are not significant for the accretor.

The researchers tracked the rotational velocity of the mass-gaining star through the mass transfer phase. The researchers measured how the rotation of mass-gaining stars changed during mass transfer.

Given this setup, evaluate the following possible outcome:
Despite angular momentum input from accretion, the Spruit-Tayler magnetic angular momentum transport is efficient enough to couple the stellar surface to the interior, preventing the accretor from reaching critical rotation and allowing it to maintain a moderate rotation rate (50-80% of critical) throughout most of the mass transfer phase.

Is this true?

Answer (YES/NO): NO